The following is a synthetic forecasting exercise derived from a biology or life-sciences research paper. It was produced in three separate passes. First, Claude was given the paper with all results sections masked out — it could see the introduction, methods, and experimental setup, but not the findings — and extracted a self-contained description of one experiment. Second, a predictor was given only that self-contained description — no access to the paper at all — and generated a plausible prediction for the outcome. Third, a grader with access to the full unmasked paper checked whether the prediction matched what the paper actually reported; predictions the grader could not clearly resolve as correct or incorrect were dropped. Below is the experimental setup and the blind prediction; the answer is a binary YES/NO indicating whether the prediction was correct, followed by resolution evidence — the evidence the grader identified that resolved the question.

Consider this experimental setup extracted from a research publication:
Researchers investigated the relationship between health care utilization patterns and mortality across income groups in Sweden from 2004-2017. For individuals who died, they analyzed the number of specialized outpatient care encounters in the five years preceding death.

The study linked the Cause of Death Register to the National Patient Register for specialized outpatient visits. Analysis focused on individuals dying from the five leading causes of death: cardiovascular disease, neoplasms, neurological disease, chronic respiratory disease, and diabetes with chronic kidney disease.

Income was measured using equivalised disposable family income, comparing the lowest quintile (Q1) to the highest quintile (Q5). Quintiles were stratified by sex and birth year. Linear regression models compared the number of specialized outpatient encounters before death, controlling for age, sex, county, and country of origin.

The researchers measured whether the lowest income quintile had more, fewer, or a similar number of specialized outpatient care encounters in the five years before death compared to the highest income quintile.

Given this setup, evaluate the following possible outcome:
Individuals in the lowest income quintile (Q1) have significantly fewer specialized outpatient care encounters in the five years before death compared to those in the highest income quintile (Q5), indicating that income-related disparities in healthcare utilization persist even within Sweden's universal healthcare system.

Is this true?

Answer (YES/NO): YES